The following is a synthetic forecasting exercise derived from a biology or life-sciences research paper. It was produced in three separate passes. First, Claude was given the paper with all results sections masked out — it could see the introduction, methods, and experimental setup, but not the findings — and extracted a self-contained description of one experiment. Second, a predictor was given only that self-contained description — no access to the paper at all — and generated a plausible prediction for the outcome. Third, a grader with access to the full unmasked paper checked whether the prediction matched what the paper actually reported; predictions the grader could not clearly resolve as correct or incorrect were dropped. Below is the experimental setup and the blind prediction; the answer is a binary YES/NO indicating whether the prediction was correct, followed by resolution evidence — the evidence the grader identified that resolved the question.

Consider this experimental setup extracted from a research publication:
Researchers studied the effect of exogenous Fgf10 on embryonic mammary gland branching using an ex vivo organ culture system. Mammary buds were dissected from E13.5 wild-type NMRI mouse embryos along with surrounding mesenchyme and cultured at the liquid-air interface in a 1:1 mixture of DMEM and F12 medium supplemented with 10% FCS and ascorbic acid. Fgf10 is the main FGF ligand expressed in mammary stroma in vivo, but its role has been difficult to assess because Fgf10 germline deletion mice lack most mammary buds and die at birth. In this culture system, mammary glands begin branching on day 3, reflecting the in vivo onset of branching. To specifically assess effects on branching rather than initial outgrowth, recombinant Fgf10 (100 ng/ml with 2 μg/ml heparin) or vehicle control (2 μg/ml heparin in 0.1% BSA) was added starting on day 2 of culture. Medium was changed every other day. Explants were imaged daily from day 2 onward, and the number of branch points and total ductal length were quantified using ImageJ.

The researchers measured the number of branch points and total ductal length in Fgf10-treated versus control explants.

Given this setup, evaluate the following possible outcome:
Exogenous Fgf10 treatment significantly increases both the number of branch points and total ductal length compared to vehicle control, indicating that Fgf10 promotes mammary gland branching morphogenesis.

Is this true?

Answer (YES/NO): YES